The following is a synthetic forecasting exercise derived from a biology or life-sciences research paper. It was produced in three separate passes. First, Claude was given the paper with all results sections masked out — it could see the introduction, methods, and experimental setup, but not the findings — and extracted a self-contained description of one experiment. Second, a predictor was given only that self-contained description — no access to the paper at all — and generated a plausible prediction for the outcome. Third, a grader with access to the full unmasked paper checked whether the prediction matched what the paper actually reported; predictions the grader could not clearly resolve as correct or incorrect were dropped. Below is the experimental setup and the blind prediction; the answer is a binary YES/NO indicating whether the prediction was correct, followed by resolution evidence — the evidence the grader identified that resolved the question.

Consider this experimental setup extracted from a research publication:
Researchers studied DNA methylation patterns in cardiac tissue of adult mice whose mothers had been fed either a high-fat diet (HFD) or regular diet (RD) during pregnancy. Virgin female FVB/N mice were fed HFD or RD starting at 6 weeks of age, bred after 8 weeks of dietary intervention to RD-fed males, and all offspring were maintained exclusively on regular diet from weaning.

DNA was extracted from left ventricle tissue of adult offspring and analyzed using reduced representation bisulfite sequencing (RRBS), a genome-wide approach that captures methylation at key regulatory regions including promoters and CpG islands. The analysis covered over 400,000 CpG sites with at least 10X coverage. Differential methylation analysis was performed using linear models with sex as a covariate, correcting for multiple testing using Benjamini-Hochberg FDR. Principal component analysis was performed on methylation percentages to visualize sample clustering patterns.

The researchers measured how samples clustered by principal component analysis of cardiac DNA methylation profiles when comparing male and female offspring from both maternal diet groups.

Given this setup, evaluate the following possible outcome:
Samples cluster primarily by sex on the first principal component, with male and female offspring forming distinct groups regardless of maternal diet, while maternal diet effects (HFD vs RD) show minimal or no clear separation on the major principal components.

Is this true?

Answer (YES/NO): YES